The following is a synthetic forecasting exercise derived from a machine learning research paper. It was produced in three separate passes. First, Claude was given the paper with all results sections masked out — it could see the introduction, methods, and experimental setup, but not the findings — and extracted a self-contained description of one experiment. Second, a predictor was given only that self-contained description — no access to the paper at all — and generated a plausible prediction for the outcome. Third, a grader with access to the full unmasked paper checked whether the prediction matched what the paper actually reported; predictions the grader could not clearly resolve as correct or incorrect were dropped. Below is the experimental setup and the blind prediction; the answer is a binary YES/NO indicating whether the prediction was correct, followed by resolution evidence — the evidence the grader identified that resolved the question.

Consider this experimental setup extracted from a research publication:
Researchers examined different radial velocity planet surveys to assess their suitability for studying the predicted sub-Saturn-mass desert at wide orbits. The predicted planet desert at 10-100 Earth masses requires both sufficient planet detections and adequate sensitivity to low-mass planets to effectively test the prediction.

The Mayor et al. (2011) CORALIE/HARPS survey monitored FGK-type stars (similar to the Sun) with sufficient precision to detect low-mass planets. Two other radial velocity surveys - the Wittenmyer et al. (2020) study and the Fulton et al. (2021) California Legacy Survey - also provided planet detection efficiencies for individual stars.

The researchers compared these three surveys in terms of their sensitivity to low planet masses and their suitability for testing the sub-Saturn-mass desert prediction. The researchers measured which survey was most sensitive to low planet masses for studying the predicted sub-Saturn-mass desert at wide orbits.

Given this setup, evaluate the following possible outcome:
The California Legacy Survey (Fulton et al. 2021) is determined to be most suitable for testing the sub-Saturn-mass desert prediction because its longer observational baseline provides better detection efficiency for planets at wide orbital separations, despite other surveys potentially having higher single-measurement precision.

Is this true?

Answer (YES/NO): NO